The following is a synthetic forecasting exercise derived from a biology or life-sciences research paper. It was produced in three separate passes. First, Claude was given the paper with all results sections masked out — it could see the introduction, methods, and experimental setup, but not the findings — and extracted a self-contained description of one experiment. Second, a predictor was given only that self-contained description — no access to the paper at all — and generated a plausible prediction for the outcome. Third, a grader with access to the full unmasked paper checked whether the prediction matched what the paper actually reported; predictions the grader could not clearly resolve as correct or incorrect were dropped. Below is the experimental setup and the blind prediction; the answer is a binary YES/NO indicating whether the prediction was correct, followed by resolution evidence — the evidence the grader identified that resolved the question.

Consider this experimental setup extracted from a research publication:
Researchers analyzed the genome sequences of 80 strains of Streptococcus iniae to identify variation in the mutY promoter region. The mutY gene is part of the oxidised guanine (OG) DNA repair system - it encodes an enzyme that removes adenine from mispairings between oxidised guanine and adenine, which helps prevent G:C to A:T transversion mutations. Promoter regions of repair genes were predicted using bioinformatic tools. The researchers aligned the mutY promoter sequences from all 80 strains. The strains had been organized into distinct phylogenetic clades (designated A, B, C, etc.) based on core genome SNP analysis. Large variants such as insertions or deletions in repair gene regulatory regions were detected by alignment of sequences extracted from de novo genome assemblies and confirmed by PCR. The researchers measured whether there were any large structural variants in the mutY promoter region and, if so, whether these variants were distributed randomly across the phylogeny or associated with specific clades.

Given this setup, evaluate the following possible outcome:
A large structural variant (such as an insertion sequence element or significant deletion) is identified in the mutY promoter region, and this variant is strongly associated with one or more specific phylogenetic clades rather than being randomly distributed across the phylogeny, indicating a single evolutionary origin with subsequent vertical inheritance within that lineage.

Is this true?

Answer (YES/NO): YES